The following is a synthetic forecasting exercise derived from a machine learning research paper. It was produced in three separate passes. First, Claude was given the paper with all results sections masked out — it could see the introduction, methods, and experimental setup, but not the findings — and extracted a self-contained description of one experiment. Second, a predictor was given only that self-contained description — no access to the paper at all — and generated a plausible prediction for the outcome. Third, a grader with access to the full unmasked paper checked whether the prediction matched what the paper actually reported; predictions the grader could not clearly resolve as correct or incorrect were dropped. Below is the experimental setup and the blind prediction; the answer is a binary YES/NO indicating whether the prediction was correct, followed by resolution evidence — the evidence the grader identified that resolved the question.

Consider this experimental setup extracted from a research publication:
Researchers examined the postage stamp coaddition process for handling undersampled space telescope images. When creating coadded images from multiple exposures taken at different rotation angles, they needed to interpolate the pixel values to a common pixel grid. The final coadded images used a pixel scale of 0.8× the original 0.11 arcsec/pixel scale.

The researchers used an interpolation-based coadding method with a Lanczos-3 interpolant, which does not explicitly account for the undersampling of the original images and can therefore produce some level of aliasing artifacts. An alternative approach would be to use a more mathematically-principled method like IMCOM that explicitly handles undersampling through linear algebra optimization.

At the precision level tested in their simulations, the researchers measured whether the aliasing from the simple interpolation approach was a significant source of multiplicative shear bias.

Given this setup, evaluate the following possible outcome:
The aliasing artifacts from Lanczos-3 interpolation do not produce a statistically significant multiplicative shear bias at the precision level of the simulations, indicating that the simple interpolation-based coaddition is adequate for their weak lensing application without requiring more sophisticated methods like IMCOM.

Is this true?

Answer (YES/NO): YES